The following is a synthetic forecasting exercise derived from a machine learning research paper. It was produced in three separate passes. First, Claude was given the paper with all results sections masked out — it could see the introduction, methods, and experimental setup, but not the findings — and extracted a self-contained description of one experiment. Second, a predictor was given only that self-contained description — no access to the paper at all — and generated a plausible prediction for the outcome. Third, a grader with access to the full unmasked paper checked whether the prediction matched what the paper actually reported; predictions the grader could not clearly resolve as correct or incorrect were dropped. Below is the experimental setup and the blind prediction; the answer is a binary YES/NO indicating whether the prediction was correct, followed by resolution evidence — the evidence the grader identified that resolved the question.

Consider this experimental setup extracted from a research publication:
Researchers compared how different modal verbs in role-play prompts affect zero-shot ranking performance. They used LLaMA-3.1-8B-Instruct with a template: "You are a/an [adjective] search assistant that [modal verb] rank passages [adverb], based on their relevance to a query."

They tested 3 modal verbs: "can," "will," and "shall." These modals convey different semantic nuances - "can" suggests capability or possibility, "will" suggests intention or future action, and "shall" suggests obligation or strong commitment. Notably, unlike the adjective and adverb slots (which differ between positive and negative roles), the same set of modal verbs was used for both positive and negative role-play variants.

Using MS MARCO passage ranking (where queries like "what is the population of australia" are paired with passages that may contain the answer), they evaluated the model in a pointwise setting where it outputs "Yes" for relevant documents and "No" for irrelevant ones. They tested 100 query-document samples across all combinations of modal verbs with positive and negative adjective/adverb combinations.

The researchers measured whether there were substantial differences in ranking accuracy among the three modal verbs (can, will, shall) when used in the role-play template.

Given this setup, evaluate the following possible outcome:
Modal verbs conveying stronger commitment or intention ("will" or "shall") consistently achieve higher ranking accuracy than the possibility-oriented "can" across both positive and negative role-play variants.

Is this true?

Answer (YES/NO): NO